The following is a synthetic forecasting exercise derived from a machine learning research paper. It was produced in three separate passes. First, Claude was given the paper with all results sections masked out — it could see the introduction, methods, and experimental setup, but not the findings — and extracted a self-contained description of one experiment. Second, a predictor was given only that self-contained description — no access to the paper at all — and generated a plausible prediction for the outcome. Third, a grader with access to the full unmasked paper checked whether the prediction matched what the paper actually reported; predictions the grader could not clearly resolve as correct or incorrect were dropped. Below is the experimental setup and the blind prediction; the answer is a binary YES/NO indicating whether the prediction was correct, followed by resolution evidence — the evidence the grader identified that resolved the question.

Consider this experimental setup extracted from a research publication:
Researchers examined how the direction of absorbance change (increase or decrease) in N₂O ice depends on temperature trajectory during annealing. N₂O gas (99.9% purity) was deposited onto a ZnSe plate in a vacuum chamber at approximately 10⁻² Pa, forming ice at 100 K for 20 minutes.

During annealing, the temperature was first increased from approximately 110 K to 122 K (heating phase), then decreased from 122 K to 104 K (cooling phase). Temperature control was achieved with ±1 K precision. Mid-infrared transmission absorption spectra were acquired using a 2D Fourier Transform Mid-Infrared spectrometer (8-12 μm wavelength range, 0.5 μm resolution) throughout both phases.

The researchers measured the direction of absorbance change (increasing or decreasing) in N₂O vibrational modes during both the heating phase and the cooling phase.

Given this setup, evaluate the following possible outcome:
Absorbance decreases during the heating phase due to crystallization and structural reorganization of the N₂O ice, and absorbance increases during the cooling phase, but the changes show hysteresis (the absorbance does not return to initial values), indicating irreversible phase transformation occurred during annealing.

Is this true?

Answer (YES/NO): NO